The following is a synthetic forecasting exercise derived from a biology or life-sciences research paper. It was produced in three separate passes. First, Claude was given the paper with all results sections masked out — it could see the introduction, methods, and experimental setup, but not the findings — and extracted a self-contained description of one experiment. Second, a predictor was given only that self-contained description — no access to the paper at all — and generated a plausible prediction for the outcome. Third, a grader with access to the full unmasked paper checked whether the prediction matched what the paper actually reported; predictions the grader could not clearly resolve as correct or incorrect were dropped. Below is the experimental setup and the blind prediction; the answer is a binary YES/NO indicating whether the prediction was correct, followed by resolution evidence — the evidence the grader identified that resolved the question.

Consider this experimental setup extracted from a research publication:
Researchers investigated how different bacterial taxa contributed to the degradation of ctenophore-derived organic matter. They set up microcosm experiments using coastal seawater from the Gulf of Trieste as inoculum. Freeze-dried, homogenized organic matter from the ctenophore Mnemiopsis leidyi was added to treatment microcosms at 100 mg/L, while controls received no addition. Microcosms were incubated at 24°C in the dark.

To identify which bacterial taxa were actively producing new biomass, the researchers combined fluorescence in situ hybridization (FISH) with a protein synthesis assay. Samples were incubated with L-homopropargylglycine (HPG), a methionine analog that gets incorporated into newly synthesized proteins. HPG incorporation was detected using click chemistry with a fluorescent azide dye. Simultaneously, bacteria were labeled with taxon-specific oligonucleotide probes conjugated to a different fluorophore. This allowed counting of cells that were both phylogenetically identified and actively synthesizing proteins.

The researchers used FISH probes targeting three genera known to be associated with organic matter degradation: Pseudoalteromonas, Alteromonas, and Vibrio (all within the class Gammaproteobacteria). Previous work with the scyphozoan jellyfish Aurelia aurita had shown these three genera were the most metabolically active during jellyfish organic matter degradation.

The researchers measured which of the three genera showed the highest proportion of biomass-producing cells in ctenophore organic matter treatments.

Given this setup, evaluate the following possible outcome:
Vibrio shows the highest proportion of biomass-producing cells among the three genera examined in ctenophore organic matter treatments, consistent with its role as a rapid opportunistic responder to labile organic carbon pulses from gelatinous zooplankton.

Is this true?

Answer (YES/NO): NO